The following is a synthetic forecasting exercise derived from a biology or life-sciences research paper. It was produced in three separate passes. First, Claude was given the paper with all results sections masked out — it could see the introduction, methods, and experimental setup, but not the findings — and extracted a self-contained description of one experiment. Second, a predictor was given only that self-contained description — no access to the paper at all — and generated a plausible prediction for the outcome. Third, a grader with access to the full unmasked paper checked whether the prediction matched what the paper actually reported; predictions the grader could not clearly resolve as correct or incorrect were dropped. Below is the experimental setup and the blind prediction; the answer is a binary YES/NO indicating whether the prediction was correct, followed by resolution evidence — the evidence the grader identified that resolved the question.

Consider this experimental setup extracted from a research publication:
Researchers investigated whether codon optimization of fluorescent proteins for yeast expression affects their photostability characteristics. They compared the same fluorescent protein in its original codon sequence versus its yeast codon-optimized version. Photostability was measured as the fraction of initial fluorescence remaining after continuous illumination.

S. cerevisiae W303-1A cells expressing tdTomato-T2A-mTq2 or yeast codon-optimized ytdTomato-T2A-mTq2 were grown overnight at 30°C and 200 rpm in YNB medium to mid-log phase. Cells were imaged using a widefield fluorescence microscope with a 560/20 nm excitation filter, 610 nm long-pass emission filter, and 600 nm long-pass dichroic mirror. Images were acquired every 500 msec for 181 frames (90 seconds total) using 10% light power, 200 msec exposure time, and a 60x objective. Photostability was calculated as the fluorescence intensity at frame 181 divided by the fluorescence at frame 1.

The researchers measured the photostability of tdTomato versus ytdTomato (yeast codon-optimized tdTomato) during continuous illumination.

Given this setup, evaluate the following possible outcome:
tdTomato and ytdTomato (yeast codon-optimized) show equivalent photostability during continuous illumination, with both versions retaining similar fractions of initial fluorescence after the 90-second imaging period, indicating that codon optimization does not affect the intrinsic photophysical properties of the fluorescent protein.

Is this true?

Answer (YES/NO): YES